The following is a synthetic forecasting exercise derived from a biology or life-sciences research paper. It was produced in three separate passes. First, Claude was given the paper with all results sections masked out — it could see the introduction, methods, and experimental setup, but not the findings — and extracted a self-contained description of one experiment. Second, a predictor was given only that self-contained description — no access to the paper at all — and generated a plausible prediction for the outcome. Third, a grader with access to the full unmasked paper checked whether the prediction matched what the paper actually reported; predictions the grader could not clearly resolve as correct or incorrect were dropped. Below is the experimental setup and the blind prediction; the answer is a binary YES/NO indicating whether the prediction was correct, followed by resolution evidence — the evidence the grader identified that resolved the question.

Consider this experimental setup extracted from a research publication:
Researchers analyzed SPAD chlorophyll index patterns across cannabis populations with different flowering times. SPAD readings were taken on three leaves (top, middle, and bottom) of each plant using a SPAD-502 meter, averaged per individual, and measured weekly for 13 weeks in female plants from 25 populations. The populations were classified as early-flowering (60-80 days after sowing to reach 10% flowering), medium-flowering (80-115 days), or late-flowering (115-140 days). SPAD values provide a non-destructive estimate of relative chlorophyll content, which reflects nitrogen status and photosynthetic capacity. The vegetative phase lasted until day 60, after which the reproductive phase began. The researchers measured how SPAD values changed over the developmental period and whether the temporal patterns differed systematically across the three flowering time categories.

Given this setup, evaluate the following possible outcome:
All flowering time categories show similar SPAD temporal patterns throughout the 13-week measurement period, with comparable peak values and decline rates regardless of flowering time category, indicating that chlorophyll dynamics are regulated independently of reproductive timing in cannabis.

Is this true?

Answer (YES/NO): NO